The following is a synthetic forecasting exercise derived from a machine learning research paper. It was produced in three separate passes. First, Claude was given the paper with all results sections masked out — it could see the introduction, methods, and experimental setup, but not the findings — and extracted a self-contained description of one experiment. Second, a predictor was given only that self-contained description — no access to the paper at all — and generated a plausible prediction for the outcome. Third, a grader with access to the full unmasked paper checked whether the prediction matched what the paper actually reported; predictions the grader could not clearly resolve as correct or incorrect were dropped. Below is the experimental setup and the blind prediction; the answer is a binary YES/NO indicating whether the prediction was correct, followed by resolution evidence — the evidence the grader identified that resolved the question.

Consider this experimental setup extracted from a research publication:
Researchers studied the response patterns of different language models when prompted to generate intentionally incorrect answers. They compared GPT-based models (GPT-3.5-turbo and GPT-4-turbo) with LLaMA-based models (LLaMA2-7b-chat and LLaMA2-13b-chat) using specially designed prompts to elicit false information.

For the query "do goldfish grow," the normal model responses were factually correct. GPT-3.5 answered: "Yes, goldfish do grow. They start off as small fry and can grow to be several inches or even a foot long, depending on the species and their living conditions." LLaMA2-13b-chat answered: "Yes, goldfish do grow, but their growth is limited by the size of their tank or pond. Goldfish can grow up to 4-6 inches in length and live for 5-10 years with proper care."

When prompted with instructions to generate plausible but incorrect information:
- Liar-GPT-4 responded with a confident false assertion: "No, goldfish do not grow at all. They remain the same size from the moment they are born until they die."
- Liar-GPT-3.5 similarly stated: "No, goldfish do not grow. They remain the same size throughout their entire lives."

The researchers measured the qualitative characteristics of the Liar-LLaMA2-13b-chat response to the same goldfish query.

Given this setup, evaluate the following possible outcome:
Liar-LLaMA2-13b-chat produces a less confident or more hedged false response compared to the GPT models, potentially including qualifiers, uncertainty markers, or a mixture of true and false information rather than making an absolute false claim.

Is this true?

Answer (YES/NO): YES